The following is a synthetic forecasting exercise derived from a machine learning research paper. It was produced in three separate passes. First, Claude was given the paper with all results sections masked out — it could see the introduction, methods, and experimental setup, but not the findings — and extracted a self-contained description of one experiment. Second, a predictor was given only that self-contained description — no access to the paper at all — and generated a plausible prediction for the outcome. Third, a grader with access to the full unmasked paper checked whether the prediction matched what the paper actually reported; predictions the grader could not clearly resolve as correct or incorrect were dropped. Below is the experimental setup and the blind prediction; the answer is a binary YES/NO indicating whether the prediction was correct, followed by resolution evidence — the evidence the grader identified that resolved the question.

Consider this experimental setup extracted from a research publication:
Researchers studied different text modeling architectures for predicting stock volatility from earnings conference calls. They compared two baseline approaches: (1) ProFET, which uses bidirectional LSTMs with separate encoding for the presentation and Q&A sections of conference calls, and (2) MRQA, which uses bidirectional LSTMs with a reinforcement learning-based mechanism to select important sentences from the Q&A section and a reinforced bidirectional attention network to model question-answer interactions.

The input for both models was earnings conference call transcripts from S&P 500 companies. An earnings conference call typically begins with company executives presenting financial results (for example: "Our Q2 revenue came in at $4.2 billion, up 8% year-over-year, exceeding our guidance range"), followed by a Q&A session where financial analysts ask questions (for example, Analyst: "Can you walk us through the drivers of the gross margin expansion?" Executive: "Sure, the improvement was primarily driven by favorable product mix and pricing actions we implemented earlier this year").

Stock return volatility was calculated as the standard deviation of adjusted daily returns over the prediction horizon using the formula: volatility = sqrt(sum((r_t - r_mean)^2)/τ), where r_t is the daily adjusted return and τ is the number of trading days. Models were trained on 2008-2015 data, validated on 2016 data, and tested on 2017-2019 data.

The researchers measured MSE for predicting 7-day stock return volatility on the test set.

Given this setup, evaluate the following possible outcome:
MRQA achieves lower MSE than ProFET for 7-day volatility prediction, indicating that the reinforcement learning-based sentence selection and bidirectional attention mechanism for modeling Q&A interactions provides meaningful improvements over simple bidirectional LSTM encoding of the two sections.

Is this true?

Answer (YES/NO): YES